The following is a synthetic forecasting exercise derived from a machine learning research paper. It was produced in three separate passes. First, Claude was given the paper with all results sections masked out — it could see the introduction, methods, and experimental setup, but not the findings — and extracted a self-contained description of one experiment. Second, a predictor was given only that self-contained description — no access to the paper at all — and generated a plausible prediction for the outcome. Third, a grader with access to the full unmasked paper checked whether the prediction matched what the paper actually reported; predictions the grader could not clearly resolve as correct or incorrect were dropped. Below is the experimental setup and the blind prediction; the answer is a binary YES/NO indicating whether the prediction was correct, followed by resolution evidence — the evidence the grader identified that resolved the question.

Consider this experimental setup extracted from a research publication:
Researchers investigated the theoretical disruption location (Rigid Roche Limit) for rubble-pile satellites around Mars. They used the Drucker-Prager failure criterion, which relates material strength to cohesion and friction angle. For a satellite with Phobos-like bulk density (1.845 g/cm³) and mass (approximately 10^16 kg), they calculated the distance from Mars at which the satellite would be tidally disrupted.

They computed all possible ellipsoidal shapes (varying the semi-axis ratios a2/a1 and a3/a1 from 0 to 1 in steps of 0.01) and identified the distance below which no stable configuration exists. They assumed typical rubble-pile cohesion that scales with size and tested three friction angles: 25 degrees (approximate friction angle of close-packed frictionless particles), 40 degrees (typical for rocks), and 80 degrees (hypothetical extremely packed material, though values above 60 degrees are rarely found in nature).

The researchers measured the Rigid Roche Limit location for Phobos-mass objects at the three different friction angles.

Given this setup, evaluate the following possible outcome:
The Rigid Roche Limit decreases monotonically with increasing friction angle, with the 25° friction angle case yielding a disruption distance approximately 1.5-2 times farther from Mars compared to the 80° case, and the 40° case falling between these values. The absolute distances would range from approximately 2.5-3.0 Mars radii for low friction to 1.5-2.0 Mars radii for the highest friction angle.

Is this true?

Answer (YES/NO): NO